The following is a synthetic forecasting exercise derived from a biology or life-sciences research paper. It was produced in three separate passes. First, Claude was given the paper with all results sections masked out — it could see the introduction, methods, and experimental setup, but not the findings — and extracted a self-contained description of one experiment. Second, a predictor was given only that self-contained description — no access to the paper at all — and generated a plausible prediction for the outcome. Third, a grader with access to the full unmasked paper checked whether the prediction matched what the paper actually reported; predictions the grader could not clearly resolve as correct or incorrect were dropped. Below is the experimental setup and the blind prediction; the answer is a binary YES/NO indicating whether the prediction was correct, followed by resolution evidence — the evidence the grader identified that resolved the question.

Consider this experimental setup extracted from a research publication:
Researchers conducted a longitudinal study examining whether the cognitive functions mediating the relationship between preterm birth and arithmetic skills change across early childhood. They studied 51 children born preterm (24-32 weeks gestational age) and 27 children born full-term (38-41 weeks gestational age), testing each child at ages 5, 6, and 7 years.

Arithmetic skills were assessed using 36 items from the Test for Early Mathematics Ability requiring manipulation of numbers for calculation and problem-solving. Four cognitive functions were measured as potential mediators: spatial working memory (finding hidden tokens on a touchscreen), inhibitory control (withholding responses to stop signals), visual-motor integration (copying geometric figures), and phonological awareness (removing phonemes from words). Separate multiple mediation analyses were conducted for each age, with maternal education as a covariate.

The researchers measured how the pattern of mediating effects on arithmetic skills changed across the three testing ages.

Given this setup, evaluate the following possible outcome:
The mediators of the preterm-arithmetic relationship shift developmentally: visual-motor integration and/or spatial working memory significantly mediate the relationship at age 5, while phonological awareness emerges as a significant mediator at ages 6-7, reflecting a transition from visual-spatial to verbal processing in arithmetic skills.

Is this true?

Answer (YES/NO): NO